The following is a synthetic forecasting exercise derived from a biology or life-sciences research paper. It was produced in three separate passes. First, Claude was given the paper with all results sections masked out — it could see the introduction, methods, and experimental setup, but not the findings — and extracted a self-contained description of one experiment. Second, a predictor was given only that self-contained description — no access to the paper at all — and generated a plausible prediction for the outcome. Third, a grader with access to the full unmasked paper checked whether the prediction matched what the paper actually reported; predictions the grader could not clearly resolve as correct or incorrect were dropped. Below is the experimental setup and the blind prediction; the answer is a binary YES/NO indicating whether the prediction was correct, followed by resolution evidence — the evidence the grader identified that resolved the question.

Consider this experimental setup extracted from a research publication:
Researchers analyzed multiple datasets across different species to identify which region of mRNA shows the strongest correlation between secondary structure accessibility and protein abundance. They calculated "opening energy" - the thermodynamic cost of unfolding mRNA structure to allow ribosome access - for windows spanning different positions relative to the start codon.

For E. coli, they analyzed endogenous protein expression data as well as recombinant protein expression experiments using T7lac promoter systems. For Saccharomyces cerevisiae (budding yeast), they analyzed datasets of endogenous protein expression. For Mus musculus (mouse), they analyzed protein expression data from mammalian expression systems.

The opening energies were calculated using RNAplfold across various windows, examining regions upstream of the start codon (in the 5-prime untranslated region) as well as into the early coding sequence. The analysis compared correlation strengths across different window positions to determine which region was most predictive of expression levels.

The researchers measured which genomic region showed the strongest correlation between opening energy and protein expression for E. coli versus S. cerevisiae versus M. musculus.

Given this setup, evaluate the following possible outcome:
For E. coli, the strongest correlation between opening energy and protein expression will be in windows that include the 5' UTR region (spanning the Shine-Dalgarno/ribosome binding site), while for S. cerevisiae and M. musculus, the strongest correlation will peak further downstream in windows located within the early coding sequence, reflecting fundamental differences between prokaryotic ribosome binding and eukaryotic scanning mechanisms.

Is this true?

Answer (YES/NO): NO